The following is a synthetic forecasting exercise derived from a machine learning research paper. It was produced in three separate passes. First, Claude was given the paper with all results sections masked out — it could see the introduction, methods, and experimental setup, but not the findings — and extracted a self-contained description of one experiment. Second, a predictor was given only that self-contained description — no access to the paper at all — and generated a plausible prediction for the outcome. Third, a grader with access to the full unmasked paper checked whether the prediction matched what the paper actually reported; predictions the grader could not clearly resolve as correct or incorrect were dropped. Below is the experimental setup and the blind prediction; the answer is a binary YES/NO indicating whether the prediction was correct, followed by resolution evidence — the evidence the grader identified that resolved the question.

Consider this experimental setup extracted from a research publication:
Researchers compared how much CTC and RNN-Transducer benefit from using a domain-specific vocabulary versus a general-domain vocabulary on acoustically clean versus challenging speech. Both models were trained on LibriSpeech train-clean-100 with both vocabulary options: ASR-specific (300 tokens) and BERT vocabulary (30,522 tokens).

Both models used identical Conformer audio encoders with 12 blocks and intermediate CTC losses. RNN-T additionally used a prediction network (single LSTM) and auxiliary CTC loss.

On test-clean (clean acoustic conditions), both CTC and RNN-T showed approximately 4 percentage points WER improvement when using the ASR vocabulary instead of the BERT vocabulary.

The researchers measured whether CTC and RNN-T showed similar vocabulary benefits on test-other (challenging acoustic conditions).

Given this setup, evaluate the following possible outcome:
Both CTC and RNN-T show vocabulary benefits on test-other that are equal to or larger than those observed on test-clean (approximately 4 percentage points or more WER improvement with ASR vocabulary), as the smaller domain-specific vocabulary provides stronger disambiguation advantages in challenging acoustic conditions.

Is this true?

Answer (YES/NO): NO